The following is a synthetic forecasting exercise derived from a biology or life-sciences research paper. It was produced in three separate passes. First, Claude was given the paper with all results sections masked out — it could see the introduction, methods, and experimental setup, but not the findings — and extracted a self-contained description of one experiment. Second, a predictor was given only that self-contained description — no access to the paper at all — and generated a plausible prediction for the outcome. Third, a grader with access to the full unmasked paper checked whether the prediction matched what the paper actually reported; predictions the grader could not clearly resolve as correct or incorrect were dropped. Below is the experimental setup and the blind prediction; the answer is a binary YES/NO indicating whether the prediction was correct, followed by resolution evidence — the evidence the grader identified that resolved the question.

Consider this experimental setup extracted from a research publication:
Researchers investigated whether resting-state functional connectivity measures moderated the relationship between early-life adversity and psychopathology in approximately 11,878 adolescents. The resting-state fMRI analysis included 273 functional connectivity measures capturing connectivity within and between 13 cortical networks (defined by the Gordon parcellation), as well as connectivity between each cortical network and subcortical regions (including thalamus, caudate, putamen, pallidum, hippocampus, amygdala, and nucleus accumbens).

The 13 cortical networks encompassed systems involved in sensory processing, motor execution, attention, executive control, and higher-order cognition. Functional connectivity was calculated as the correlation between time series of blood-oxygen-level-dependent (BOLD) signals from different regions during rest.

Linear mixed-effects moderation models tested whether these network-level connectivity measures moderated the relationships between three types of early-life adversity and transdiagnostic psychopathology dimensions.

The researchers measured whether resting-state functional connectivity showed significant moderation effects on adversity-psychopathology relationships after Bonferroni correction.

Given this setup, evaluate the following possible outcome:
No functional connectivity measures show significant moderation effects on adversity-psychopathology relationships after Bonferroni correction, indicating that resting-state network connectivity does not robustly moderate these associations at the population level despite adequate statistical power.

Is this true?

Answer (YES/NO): NO